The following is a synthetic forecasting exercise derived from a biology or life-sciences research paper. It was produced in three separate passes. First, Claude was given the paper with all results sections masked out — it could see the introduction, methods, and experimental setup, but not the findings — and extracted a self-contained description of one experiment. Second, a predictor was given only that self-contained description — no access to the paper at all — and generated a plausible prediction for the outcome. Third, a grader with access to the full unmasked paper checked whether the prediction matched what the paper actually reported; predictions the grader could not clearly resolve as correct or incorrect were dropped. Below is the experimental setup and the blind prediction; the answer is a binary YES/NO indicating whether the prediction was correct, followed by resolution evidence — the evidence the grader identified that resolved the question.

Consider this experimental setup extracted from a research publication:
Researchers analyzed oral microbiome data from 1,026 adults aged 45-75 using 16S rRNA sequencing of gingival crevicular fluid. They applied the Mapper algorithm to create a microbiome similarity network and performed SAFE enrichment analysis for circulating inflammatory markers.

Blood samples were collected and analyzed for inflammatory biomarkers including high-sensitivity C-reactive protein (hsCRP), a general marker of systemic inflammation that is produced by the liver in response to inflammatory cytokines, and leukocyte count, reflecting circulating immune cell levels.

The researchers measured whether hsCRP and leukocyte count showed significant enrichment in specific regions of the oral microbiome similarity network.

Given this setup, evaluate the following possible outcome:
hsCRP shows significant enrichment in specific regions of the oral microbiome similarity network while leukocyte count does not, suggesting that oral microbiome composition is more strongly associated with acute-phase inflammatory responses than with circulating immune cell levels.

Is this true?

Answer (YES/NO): NO